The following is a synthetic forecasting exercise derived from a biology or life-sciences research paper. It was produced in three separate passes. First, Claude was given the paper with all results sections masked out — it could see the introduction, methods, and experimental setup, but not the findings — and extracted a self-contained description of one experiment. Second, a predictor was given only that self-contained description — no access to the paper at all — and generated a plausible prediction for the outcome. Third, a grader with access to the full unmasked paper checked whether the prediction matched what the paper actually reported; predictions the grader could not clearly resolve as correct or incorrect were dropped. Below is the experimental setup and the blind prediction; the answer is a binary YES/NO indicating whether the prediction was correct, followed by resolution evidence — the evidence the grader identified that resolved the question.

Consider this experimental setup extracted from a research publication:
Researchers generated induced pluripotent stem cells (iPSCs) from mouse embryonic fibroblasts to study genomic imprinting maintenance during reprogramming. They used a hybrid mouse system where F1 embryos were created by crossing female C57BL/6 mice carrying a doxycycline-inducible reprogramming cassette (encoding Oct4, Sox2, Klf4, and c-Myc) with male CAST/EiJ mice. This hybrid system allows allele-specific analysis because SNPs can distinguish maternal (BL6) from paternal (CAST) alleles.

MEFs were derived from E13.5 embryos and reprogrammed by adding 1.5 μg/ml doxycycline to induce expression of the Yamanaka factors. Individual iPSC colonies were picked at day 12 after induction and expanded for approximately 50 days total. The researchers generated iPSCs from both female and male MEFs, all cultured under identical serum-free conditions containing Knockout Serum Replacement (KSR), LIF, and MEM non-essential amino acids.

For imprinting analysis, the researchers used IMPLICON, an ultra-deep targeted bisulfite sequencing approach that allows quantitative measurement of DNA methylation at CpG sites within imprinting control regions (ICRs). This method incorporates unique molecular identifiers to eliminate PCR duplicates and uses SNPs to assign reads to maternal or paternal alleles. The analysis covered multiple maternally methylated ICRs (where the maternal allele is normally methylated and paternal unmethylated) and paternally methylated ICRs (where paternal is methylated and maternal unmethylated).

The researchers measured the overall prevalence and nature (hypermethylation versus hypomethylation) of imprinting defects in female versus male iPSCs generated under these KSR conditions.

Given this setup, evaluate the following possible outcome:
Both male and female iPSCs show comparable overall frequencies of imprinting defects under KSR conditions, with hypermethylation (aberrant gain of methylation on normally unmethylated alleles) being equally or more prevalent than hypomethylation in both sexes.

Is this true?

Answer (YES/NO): NO